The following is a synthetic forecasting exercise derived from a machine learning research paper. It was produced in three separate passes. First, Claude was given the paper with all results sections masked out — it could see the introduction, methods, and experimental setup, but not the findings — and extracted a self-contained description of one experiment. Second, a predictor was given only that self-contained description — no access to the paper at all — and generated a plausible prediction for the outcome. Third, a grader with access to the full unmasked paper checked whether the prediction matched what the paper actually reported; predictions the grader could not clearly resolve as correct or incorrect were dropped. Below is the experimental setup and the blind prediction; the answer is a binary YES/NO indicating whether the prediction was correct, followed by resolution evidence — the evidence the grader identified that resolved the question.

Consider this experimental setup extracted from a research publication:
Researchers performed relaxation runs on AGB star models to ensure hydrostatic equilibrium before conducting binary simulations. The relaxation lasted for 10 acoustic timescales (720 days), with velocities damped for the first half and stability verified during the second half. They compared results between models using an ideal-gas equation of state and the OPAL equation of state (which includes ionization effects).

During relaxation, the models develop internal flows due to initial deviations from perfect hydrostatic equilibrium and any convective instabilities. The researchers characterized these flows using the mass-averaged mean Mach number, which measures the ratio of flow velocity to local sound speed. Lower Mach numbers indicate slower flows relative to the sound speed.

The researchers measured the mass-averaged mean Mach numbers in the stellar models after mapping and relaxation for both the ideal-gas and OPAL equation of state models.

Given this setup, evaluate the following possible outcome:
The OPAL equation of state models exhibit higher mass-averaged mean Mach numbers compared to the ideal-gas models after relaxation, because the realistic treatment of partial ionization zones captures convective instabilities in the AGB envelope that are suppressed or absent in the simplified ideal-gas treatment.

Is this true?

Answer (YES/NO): YES